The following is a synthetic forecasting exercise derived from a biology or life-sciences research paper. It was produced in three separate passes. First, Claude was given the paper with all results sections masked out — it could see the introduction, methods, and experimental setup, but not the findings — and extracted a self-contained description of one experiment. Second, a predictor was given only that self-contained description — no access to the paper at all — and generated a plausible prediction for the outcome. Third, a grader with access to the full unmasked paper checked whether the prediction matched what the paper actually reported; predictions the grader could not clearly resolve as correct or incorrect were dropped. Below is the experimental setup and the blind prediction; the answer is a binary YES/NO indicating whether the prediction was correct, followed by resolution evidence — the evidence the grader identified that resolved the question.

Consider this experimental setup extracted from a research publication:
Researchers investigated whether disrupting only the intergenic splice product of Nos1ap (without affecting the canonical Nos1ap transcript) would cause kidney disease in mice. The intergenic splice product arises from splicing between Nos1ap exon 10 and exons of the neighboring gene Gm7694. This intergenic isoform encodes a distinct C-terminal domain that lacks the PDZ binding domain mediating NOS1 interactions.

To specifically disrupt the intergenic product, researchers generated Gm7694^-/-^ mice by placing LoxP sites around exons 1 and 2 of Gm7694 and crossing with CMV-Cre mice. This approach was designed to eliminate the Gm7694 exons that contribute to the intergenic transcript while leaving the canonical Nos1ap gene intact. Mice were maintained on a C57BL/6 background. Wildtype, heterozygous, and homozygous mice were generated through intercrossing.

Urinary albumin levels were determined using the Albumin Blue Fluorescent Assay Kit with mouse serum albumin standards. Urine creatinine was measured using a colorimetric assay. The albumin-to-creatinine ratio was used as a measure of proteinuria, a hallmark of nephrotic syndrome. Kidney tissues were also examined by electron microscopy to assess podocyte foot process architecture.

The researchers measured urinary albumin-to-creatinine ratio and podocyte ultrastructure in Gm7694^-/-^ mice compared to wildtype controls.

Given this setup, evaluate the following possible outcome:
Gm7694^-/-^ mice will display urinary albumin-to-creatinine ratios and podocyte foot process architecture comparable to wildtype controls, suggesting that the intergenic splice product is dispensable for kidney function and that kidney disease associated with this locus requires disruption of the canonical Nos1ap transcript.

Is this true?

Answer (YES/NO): NO